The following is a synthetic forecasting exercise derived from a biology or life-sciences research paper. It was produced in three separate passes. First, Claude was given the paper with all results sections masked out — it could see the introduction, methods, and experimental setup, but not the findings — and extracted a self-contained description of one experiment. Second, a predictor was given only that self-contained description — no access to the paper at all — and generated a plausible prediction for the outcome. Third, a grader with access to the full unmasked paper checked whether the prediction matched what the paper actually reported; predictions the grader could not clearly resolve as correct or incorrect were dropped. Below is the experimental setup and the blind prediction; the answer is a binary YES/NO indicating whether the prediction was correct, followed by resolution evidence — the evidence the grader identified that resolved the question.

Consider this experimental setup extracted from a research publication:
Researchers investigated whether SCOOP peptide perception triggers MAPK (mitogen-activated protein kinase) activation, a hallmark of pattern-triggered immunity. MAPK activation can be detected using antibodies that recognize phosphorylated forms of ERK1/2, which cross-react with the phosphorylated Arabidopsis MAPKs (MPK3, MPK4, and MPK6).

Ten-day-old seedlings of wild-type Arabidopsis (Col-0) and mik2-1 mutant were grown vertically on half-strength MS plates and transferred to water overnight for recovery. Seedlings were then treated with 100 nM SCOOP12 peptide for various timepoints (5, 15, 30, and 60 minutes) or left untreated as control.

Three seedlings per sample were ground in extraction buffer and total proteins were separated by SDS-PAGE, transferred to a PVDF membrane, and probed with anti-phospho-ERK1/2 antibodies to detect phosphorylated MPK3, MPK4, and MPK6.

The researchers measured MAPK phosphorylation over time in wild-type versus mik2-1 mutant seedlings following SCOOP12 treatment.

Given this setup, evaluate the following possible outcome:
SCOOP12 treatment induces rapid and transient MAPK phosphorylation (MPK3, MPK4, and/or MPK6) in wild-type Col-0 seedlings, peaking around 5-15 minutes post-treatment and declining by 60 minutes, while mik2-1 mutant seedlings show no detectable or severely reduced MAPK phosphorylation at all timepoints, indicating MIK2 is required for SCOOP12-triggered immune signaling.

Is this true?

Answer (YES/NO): YES